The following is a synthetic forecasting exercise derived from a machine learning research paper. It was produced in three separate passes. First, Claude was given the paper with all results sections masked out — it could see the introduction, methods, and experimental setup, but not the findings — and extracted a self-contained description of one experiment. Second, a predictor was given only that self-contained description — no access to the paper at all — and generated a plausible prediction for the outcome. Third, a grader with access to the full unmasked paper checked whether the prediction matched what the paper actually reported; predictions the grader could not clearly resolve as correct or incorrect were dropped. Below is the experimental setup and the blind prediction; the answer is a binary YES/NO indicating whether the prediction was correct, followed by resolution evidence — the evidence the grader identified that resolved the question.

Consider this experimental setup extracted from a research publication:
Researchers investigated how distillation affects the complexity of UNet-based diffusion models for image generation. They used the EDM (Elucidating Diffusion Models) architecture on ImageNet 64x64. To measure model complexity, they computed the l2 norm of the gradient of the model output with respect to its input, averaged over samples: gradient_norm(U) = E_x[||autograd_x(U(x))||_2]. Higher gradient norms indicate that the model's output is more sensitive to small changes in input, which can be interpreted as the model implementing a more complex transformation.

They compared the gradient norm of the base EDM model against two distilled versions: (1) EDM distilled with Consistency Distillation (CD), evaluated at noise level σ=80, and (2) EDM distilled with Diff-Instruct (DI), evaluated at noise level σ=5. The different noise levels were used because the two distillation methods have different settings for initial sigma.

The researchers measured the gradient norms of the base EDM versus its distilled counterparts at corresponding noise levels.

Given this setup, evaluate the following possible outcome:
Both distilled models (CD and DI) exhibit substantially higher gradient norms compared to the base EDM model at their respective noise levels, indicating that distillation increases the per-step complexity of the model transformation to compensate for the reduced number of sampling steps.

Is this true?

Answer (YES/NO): YES